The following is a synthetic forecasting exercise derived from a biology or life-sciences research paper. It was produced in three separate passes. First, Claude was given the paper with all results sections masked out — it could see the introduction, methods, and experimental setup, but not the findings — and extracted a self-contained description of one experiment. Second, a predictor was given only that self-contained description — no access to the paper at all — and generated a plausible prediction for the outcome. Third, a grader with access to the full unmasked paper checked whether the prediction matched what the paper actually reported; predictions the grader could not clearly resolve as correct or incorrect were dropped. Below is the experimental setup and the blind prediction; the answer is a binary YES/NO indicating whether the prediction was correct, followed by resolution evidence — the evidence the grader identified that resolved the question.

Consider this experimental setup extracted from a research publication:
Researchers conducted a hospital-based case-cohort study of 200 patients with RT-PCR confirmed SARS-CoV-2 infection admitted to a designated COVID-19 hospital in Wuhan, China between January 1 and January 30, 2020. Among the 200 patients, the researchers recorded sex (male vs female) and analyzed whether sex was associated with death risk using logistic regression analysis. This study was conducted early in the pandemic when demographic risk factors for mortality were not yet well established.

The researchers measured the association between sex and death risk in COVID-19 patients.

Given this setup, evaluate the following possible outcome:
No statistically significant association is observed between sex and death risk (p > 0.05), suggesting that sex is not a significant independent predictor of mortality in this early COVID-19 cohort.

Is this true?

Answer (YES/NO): YES